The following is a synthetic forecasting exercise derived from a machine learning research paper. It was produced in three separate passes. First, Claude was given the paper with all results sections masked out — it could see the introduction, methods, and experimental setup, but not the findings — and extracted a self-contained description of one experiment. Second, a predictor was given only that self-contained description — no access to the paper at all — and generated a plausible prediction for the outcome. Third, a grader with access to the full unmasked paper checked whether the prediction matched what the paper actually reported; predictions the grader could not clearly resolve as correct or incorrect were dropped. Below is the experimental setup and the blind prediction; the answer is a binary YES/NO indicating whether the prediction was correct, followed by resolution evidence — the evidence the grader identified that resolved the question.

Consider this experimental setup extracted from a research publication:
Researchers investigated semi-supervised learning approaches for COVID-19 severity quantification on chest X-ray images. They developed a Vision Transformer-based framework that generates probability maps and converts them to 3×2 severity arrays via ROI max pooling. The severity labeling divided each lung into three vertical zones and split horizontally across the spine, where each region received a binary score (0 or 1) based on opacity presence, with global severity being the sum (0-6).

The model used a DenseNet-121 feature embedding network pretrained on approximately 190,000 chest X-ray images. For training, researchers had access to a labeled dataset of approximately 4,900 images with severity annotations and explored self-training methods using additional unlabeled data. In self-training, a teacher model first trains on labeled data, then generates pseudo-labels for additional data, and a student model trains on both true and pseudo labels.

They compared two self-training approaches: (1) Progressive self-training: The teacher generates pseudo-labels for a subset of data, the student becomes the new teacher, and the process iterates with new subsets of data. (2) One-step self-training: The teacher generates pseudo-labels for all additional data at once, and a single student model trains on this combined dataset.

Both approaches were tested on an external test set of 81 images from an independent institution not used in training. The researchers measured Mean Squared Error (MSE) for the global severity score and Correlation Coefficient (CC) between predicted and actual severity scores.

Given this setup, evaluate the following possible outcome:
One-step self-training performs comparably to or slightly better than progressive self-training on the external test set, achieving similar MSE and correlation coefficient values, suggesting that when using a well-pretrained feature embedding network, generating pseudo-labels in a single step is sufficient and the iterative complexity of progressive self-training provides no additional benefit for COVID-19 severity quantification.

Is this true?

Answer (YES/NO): NO